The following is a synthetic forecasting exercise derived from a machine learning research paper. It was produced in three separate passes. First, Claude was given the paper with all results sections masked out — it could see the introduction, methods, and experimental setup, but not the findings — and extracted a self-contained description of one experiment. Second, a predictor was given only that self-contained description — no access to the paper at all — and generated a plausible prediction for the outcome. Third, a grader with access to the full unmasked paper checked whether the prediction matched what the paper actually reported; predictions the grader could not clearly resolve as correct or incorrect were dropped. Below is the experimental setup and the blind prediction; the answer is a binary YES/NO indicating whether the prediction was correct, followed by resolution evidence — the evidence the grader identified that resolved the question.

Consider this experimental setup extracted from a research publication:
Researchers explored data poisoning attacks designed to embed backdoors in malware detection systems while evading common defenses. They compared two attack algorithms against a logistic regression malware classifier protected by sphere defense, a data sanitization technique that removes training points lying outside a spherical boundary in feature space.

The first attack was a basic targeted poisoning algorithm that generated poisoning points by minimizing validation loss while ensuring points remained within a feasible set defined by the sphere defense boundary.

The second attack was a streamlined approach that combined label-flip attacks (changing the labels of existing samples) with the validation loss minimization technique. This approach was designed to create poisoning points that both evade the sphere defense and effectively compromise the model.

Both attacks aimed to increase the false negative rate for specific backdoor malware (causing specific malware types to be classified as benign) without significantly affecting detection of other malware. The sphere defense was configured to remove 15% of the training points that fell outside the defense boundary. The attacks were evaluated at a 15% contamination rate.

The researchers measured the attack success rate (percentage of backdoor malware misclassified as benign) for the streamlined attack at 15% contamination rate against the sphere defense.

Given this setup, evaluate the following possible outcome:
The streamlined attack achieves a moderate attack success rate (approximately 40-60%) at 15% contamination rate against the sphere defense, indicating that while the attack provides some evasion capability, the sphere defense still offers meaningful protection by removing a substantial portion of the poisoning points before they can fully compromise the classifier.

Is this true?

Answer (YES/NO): NO